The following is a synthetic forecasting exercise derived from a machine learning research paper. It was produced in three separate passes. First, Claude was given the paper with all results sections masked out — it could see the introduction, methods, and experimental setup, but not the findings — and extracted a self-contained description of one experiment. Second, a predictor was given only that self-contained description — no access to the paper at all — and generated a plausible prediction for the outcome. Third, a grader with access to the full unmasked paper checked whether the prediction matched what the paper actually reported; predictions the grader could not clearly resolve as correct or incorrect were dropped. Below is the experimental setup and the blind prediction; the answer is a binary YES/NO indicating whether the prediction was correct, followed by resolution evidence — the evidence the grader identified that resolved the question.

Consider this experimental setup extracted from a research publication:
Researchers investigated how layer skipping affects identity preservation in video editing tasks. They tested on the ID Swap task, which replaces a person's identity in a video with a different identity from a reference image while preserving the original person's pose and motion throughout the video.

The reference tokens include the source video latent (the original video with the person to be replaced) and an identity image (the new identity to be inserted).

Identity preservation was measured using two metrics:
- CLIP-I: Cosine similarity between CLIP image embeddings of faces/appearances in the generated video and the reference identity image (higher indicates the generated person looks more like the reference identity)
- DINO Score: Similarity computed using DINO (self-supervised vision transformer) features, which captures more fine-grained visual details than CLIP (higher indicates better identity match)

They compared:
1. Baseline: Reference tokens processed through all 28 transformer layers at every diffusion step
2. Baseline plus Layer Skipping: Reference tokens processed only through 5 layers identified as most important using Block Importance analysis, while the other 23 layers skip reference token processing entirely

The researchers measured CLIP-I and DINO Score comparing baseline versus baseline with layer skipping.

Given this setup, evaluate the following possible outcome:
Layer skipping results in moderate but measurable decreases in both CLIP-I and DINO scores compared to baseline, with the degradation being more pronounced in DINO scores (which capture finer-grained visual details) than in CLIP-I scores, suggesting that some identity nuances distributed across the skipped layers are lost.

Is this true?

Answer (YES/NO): NO